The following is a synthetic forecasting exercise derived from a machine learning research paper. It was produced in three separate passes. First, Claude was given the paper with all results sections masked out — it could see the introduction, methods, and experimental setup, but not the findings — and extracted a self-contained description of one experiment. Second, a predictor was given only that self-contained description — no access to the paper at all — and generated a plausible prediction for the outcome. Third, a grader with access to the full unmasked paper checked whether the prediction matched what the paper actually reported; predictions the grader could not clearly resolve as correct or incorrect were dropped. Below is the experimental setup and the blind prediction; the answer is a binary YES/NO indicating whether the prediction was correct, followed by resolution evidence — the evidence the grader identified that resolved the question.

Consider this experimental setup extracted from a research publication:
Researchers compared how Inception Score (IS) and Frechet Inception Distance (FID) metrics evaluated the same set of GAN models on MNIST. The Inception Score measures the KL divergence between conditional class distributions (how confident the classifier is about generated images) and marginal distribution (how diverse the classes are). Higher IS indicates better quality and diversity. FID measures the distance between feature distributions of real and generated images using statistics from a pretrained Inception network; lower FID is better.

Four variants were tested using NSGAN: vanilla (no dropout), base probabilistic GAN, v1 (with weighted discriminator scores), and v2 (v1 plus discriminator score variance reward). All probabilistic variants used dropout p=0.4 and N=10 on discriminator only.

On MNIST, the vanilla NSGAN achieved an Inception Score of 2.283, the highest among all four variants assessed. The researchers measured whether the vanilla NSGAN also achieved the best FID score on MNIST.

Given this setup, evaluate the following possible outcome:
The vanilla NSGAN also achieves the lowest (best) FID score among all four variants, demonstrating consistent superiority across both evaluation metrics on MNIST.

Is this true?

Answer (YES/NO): NO